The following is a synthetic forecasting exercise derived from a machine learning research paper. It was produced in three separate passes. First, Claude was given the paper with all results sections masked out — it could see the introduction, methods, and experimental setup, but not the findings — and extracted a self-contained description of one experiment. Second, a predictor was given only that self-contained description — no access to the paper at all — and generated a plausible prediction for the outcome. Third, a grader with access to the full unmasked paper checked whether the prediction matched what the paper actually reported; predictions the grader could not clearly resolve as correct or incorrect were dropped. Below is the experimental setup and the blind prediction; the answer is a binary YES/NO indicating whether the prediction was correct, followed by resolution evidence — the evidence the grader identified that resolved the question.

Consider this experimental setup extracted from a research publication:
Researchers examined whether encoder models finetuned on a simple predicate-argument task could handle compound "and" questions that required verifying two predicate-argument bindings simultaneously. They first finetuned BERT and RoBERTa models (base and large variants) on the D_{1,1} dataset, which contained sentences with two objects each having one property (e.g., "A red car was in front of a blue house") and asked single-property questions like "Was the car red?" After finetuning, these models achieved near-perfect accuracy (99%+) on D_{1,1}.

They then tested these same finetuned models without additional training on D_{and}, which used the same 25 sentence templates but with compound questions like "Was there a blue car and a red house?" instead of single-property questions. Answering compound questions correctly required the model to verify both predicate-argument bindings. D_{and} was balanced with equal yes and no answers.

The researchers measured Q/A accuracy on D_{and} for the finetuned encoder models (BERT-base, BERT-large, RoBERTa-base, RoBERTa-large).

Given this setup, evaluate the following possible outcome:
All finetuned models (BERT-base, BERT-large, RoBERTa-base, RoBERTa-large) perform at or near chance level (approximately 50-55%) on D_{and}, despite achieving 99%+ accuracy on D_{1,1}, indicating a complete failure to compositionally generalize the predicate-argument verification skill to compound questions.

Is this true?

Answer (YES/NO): YES